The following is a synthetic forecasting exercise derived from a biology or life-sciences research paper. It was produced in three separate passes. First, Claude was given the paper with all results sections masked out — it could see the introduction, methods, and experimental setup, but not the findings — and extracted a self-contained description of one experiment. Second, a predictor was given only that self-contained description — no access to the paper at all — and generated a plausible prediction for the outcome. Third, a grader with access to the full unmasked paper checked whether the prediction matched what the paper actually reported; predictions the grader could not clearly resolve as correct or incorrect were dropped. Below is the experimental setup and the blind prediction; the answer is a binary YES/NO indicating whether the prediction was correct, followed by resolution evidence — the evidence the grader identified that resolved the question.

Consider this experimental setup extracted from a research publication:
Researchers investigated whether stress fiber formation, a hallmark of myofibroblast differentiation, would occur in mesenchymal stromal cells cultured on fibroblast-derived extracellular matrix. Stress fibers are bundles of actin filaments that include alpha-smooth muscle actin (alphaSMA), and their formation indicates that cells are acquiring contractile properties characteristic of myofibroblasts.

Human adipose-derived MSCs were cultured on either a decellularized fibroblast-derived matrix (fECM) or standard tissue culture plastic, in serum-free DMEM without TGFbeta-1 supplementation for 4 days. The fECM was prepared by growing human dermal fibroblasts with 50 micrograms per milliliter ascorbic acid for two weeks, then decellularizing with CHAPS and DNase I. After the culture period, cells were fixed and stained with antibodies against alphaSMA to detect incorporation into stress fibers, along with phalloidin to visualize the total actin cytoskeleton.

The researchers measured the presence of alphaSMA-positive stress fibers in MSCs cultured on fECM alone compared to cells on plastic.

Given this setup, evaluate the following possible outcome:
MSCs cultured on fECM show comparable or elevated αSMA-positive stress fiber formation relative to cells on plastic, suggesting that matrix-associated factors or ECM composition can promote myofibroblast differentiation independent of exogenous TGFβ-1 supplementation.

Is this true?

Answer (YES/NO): NO